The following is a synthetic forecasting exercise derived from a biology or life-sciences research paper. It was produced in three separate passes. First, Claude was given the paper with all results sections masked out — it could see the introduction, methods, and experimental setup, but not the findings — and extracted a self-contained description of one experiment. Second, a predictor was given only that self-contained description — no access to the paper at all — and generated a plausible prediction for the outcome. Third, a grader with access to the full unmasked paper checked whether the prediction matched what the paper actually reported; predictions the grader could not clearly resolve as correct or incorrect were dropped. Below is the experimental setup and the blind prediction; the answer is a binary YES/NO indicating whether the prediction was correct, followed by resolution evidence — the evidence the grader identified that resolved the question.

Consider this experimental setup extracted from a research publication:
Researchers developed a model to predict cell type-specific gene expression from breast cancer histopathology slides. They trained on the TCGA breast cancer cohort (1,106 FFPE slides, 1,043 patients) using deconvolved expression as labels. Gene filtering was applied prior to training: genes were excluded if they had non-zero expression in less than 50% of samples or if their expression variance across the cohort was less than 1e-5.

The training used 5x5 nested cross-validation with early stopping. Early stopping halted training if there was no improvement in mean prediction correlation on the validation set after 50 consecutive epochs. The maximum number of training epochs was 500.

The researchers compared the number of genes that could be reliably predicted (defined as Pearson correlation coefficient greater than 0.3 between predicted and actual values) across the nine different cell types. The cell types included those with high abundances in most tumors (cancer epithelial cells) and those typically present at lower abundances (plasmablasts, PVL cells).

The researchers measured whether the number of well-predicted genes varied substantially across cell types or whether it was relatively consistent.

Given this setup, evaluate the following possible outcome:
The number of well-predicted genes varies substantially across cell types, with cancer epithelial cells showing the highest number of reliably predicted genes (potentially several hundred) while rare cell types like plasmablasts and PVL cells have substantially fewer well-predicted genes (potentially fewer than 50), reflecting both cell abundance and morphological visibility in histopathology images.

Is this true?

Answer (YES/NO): NO